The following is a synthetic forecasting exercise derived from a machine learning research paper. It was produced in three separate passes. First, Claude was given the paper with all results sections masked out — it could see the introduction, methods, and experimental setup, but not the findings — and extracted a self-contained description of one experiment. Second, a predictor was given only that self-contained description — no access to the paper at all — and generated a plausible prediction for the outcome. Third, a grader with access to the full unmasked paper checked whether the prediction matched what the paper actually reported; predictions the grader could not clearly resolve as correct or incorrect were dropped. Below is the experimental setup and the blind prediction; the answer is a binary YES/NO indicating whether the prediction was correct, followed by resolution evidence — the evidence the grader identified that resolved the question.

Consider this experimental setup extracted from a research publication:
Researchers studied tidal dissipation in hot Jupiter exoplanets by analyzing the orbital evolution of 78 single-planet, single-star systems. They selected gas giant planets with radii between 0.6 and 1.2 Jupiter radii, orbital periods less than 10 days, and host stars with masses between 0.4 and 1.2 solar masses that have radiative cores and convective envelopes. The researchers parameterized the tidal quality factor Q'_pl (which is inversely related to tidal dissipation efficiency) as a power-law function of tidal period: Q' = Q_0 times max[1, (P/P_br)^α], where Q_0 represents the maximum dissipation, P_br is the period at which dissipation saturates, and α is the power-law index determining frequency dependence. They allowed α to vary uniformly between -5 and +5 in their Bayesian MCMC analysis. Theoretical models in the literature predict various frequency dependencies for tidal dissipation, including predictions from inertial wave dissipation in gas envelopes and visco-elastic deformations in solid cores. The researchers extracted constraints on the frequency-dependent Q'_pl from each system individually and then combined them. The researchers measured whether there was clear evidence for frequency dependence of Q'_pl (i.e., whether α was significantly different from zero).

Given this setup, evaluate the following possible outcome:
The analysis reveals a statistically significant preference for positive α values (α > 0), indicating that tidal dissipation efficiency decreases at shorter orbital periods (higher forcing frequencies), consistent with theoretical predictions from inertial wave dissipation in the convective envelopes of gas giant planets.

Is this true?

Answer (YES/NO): NO